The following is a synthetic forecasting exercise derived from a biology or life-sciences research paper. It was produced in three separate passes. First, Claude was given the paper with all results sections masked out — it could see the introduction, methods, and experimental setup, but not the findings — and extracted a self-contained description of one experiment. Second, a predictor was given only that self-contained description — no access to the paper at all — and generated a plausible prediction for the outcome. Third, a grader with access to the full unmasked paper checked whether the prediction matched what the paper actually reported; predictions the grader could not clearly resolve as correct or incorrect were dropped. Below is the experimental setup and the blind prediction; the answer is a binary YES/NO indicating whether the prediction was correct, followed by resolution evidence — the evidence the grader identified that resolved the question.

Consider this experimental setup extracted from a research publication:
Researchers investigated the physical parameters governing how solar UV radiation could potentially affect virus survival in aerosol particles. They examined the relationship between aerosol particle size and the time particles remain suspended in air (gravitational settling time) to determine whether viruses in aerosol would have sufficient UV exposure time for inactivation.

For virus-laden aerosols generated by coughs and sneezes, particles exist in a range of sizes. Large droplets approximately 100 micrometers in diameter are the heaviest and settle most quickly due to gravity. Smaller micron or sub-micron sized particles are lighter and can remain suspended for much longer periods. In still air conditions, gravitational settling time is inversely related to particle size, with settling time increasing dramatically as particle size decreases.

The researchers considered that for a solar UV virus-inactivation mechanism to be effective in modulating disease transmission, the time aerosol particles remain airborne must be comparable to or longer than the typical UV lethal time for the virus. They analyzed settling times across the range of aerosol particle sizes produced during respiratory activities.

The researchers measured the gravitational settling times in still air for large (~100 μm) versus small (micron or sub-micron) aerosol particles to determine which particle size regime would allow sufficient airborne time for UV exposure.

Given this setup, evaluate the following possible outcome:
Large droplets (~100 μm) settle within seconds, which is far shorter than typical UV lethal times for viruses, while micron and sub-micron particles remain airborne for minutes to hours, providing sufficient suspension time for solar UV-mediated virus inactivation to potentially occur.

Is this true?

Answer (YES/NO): YES